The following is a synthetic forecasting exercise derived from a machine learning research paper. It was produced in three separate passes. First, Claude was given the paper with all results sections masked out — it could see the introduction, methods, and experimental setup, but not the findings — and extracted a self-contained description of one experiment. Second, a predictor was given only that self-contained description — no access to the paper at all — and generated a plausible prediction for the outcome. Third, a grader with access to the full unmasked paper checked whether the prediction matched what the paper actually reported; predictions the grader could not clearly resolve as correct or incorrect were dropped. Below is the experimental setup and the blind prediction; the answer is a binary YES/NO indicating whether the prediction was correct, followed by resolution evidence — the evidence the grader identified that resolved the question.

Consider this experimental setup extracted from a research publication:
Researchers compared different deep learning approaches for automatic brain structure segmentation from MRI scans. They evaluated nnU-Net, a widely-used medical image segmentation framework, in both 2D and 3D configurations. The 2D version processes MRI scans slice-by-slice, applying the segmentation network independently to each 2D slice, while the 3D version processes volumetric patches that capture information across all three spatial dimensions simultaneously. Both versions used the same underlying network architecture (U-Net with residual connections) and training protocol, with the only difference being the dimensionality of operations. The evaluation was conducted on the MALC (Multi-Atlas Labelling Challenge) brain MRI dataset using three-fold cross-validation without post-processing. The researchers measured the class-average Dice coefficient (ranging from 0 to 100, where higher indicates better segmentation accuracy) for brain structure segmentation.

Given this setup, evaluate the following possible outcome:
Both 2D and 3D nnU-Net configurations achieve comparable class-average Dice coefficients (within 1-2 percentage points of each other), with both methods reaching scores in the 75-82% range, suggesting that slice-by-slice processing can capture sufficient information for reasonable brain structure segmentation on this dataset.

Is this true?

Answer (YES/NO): NO